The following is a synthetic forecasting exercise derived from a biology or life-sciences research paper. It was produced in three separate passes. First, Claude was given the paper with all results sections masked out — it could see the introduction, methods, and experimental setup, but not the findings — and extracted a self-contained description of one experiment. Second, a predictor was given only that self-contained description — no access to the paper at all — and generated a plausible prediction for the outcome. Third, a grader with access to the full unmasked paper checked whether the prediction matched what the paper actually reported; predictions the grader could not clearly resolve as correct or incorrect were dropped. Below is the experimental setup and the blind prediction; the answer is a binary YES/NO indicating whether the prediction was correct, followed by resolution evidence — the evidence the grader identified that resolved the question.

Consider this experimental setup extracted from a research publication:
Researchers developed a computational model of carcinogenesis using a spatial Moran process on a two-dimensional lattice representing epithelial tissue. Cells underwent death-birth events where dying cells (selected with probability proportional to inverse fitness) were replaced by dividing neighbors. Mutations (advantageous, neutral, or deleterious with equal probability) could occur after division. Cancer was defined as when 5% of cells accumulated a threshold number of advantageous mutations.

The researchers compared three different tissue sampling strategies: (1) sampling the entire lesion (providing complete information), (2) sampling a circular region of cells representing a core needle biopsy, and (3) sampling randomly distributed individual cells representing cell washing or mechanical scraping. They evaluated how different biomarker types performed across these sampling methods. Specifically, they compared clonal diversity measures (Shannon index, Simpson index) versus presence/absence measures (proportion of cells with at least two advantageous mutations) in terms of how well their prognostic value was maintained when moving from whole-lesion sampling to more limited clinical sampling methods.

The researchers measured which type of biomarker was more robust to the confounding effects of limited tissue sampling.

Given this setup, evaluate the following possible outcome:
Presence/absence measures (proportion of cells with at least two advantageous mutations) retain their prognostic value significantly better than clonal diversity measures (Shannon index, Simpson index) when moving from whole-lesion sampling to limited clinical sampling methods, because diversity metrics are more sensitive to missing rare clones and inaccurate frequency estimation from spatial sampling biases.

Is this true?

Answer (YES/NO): NO